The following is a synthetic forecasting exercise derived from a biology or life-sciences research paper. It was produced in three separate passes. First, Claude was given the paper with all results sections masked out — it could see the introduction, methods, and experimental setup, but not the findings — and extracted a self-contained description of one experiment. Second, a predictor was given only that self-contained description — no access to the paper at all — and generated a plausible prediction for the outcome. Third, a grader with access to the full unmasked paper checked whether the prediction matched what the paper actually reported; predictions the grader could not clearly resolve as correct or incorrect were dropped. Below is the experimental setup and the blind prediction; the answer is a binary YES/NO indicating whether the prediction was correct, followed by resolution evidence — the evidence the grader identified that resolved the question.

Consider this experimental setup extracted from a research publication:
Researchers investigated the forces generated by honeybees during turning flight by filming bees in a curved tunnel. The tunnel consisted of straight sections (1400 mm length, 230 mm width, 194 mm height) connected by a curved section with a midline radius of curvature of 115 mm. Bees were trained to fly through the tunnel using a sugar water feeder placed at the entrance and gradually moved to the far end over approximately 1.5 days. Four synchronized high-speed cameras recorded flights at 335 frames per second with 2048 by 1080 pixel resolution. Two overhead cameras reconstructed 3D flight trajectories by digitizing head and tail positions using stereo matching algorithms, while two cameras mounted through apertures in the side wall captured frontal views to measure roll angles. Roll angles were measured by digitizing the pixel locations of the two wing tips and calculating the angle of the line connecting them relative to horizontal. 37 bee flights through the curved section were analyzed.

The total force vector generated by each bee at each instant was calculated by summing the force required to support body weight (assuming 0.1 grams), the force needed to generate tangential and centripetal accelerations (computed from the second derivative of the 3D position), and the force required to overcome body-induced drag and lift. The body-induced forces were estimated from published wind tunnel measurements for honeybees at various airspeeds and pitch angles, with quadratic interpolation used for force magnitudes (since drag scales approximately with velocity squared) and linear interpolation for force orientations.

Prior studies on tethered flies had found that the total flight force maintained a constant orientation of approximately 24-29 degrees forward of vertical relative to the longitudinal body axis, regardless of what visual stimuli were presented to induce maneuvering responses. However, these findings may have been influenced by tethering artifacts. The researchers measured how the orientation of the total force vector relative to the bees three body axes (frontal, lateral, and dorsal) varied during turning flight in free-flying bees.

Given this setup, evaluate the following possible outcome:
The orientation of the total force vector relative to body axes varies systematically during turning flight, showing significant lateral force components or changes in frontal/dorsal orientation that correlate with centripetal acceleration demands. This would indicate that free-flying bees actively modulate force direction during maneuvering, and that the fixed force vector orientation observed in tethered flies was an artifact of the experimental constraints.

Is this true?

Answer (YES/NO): NO